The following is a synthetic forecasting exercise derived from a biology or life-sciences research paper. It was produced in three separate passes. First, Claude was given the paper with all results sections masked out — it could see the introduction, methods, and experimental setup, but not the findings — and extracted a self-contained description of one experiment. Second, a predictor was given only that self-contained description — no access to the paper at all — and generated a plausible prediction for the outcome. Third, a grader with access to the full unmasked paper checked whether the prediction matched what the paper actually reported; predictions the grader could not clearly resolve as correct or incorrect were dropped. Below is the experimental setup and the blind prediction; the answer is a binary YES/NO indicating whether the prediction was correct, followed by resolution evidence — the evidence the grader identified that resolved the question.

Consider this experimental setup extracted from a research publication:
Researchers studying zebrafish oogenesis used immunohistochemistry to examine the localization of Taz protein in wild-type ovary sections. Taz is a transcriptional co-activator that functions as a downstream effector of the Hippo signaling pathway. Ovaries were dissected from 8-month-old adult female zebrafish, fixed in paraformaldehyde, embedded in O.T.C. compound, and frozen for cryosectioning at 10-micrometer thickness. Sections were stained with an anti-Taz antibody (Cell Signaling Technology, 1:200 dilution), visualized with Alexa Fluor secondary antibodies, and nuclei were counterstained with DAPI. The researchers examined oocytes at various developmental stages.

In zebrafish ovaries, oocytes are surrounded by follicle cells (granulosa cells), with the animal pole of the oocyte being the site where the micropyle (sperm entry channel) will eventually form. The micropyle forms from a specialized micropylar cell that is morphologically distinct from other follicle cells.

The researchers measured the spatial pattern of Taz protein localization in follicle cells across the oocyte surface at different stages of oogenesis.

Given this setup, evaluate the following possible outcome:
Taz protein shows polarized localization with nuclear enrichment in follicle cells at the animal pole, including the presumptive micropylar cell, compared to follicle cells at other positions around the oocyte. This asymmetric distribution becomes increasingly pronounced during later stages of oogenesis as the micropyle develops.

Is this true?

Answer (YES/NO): NO